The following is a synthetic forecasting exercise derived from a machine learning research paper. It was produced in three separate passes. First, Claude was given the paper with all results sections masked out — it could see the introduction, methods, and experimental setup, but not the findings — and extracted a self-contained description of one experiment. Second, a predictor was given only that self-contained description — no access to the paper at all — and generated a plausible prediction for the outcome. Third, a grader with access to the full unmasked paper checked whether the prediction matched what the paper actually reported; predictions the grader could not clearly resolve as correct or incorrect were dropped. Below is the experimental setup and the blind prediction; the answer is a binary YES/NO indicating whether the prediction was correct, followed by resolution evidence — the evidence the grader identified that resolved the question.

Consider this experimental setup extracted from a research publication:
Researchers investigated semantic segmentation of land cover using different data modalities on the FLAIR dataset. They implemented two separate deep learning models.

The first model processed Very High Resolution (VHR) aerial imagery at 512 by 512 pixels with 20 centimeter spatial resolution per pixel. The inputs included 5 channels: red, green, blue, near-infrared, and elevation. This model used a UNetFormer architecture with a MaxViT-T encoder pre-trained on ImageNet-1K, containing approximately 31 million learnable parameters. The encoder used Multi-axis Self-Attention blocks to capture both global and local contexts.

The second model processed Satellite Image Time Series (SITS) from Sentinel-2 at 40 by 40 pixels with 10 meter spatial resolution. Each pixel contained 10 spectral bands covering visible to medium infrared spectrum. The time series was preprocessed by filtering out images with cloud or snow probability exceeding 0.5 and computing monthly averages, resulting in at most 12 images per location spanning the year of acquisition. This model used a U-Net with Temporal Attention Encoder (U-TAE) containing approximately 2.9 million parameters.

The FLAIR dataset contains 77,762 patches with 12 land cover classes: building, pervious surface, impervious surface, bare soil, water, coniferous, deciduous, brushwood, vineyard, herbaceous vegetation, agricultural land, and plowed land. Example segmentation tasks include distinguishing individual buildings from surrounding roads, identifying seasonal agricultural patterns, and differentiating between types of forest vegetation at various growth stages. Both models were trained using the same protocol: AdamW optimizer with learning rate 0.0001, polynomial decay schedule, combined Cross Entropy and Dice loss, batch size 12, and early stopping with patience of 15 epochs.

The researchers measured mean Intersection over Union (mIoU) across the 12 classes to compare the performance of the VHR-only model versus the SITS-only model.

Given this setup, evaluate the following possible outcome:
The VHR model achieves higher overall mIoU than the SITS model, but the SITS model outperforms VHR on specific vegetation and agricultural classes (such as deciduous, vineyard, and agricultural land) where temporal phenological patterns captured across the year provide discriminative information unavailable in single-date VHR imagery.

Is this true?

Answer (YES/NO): NO